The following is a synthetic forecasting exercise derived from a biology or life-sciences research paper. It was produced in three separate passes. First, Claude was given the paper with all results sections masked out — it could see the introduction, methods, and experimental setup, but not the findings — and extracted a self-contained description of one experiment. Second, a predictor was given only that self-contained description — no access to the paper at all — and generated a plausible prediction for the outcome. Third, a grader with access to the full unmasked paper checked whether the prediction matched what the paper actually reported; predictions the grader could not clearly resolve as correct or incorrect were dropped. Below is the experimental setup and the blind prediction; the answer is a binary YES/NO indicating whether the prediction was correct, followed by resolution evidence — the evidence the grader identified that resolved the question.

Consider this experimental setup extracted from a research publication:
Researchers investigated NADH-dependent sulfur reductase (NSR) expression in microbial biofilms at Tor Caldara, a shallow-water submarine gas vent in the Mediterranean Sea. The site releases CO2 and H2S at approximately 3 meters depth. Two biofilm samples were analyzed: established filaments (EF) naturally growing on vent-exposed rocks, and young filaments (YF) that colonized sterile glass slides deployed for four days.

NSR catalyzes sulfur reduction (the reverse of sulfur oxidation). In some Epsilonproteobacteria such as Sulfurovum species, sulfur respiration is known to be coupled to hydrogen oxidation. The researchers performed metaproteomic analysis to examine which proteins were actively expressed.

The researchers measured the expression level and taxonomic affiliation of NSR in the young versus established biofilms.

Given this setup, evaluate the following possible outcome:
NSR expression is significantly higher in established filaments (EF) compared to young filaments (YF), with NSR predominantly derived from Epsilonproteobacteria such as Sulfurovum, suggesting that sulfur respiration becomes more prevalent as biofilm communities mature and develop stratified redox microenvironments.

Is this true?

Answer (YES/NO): NO